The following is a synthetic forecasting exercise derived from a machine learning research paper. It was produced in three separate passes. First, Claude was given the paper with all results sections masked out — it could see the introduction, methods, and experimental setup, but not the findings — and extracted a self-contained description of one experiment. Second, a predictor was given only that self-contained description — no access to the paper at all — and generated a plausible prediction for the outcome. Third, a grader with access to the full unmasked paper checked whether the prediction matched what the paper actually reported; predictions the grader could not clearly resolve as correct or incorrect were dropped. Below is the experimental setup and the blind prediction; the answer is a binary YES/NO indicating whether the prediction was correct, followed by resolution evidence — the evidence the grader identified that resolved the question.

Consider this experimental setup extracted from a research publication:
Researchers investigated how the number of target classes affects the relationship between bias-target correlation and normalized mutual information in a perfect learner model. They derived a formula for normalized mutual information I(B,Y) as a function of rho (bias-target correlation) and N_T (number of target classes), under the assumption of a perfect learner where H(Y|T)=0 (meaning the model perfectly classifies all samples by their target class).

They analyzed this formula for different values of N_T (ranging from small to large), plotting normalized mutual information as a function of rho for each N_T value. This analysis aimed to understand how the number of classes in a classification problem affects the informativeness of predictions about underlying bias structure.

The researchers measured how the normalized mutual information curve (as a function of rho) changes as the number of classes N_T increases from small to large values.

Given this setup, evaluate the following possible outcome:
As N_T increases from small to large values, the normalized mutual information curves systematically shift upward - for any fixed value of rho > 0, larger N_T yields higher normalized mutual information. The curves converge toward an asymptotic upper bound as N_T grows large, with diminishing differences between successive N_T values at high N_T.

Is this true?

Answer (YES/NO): NO